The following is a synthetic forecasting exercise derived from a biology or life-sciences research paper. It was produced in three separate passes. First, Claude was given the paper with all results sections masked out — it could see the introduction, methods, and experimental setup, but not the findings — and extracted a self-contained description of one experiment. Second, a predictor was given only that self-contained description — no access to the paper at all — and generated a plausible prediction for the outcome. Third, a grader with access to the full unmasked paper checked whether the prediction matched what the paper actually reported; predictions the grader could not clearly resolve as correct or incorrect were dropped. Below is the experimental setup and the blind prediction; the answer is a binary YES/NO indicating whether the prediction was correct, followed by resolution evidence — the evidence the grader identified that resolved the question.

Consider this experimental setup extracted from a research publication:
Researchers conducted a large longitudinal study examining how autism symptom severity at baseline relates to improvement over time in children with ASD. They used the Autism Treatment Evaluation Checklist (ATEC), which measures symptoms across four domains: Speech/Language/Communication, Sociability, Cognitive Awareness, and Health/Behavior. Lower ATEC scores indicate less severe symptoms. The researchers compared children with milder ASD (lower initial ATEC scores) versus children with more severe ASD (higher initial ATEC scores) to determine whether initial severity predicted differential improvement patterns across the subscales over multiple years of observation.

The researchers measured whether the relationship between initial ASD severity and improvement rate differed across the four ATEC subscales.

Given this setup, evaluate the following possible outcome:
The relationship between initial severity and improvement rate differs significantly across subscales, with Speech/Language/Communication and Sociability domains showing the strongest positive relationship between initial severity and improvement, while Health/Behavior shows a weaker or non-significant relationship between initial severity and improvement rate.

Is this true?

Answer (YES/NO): NO